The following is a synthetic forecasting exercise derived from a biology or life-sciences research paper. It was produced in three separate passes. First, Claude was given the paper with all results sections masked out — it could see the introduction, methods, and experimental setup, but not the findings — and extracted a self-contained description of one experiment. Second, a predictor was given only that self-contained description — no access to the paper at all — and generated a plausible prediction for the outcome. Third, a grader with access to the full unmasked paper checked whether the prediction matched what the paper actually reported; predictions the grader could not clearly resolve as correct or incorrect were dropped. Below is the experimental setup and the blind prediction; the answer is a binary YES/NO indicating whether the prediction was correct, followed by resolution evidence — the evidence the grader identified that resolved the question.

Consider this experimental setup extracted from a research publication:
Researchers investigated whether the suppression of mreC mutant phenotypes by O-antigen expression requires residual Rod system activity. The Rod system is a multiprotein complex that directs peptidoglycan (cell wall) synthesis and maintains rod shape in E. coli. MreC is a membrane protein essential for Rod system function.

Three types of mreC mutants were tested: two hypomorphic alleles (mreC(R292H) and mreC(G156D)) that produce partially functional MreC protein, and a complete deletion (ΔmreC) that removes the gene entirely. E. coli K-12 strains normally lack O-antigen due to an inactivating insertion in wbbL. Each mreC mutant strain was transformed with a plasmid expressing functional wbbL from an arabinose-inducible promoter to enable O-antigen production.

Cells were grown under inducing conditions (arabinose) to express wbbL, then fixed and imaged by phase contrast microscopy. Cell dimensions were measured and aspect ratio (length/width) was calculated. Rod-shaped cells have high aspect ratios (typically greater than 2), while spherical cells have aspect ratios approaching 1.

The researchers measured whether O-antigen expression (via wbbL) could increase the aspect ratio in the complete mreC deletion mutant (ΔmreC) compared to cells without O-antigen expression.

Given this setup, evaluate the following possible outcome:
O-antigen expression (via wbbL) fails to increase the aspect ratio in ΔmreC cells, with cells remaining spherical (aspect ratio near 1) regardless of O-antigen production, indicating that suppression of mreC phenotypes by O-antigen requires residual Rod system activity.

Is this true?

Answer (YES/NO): YES